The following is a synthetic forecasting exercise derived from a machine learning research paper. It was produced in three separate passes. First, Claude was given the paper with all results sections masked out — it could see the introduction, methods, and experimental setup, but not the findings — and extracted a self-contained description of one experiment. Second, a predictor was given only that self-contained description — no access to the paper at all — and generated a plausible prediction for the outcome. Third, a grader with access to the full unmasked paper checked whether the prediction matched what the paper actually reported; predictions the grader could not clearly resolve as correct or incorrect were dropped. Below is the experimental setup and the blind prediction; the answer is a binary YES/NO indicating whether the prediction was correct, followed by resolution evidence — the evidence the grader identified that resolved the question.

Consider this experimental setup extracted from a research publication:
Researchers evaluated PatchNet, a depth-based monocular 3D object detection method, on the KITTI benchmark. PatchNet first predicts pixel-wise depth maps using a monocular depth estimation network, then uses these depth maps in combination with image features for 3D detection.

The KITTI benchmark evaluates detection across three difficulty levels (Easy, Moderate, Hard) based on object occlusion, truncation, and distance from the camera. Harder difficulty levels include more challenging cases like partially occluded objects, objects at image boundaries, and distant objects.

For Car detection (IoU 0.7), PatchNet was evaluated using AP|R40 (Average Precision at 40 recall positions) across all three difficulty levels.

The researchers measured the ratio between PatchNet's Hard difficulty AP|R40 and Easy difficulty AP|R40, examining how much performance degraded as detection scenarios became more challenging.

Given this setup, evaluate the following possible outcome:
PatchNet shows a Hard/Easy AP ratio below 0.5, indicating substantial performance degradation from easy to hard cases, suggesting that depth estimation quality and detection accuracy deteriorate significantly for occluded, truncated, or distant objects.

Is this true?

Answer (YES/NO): NO